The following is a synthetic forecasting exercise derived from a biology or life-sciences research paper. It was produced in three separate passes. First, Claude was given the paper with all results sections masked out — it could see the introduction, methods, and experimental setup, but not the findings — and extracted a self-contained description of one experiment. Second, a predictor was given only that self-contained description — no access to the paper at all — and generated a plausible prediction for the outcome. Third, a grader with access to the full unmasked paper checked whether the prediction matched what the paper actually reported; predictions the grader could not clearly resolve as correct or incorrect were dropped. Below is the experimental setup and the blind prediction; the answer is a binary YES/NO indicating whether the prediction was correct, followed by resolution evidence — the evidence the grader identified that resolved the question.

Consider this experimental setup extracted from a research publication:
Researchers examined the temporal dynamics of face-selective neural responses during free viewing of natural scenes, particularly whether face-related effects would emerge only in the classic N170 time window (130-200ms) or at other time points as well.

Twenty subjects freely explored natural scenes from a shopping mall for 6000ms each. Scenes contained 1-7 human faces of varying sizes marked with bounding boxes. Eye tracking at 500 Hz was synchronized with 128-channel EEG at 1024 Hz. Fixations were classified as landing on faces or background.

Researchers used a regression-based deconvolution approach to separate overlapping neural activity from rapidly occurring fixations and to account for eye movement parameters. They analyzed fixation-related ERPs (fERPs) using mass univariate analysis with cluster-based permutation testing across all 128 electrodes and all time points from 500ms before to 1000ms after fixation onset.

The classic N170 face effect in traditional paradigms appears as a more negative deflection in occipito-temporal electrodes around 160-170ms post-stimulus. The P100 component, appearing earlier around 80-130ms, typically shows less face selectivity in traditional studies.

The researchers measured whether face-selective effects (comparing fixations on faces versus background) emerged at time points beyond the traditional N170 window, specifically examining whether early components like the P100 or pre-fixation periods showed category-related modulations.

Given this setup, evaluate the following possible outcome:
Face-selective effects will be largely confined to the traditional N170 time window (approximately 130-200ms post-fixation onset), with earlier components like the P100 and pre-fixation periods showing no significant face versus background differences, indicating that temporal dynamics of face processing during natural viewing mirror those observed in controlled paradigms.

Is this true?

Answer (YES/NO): NO